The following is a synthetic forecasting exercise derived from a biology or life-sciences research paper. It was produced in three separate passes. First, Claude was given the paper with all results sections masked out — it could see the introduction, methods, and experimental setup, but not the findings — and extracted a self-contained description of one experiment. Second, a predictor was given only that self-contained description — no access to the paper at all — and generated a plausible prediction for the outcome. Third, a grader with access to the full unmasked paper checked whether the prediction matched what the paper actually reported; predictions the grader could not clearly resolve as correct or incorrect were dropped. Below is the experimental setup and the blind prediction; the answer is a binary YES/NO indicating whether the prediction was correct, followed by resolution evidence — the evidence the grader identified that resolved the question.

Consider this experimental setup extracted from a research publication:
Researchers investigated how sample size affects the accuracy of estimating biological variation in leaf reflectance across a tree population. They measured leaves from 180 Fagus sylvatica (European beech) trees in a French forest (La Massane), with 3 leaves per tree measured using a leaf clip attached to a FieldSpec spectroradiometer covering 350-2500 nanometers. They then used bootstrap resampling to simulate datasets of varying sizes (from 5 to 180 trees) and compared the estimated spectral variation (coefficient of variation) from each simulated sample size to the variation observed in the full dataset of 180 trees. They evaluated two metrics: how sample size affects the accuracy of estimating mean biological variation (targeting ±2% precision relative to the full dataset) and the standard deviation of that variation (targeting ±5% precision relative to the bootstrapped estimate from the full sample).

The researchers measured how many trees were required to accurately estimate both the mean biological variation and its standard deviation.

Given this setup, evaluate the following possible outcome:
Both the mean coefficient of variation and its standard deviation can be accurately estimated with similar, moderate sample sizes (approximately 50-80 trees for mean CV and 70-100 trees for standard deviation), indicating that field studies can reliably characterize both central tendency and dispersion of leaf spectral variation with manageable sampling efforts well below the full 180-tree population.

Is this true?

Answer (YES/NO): NO